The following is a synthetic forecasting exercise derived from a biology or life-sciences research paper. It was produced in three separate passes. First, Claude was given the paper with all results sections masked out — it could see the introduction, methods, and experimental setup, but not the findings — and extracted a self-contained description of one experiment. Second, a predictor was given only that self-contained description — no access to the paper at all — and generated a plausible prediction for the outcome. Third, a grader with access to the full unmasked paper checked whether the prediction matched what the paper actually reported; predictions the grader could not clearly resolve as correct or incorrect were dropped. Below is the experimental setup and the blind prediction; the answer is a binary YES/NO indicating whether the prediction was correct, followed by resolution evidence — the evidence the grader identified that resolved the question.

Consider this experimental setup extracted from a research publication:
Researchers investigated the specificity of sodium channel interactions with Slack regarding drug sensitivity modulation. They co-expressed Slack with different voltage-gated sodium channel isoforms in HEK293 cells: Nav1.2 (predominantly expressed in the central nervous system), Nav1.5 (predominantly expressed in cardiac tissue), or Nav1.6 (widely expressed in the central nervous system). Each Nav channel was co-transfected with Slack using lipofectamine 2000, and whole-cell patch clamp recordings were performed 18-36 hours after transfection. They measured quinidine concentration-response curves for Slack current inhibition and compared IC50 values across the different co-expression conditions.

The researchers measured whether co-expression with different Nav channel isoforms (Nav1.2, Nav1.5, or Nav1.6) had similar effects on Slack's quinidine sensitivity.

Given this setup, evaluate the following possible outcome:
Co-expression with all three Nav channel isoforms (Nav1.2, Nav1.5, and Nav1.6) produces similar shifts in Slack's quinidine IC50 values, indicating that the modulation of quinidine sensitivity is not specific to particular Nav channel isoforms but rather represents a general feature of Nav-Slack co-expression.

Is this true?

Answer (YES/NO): NO